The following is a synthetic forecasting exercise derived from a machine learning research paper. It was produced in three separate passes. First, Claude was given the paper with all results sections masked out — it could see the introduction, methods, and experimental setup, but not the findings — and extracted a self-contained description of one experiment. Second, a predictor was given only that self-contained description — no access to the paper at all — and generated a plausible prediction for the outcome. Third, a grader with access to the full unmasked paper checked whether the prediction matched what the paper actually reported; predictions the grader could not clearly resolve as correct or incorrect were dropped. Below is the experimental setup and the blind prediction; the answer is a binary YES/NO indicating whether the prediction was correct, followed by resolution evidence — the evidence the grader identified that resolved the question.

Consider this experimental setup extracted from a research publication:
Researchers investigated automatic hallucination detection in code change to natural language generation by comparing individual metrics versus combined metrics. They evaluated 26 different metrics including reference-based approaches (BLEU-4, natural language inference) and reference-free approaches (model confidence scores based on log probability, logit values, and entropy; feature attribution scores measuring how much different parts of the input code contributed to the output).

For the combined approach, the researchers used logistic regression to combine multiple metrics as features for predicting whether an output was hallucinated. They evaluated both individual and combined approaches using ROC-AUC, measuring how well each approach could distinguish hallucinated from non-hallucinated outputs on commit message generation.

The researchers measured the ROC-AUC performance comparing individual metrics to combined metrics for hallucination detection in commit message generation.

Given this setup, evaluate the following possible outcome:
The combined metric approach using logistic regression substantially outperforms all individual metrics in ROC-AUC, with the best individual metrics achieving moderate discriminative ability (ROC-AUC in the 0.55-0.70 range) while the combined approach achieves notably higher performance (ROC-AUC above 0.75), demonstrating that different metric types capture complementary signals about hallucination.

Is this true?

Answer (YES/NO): NO